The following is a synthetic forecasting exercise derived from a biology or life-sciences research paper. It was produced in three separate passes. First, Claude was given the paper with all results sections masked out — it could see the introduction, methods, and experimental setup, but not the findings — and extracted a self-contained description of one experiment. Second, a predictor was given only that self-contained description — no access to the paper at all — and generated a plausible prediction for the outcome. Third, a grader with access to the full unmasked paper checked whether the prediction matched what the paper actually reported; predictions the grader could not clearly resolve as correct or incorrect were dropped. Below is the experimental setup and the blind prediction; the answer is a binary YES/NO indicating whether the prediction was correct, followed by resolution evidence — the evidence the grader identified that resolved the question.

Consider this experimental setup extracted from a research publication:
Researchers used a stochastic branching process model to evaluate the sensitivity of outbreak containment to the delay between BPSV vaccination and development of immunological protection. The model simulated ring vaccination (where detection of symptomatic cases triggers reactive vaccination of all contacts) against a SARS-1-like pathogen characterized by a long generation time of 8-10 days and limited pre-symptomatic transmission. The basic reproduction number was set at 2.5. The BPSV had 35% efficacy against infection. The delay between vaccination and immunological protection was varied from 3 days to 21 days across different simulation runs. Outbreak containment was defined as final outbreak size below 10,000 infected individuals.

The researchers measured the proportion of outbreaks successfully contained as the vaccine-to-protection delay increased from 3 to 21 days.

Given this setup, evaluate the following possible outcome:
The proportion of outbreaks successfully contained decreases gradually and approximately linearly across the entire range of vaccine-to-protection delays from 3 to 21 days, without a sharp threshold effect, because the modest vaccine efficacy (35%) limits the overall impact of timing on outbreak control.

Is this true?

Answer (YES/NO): NO